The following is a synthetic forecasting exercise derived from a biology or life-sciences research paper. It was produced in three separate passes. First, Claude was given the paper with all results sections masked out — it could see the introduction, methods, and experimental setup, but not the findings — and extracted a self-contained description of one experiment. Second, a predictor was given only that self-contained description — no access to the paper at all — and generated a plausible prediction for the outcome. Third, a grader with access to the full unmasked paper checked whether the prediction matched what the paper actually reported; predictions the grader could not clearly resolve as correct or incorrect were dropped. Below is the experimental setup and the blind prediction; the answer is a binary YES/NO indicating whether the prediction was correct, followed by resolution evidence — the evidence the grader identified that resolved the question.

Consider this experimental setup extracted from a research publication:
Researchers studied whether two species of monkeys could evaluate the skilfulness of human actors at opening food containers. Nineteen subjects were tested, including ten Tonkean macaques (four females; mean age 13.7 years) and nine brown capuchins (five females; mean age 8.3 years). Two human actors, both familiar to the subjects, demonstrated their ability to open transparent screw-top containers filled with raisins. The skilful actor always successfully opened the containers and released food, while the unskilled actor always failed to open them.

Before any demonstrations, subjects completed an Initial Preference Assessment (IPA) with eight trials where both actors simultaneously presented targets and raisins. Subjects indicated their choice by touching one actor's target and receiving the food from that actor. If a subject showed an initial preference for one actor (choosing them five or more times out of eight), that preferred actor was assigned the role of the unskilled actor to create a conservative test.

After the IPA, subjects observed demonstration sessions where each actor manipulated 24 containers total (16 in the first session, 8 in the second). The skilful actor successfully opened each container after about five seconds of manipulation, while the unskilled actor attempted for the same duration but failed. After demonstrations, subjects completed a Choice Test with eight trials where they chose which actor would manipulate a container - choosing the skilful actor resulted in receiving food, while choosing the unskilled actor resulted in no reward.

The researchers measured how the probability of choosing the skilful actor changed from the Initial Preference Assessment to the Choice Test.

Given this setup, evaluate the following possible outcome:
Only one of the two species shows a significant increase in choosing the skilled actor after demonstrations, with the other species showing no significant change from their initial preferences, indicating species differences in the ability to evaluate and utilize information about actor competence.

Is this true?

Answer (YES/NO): NO